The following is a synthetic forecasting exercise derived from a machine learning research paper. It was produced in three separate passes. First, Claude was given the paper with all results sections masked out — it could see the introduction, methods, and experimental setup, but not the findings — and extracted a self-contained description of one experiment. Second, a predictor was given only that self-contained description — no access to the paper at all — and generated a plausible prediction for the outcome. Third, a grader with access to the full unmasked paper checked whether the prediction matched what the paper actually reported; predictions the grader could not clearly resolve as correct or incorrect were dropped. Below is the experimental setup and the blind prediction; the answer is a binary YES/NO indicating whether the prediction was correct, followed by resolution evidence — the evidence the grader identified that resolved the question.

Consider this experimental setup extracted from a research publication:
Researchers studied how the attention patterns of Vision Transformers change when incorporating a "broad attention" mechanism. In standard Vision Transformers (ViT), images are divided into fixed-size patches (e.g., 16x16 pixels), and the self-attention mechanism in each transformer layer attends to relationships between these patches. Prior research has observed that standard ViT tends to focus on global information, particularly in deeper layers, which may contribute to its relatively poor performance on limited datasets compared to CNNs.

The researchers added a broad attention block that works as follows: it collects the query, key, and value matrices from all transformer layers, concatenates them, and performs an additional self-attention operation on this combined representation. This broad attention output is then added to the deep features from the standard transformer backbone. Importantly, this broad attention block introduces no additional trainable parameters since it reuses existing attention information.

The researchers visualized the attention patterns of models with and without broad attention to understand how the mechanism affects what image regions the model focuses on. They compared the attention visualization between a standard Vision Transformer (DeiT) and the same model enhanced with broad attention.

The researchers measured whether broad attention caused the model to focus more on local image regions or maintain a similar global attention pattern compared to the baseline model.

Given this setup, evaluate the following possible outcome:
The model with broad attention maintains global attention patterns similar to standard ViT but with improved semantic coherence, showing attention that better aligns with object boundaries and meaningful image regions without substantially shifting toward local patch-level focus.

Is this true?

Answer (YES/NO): NO